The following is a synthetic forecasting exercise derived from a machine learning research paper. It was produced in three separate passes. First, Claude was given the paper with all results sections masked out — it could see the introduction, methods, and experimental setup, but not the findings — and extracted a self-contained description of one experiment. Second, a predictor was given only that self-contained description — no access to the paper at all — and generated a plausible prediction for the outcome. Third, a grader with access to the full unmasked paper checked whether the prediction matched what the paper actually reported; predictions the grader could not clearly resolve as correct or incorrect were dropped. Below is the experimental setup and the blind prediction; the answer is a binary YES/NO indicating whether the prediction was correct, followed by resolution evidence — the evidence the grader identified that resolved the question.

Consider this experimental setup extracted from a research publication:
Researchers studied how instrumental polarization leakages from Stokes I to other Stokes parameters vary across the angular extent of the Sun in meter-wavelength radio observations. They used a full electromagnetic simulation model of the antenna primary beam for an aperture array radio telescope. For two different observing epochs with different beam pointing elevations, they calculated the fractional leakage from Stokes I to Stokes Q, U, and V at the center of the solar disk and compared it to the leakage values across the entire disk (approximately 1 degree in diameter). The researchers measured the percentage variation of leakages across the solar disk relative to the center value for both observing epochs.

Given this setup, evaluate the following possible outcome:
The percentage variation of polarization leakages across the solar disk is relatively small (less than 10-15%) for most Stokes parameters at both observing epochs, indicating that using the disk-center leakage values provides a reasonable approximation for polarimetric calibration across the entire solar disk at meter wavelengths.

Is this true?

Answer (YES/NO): NO